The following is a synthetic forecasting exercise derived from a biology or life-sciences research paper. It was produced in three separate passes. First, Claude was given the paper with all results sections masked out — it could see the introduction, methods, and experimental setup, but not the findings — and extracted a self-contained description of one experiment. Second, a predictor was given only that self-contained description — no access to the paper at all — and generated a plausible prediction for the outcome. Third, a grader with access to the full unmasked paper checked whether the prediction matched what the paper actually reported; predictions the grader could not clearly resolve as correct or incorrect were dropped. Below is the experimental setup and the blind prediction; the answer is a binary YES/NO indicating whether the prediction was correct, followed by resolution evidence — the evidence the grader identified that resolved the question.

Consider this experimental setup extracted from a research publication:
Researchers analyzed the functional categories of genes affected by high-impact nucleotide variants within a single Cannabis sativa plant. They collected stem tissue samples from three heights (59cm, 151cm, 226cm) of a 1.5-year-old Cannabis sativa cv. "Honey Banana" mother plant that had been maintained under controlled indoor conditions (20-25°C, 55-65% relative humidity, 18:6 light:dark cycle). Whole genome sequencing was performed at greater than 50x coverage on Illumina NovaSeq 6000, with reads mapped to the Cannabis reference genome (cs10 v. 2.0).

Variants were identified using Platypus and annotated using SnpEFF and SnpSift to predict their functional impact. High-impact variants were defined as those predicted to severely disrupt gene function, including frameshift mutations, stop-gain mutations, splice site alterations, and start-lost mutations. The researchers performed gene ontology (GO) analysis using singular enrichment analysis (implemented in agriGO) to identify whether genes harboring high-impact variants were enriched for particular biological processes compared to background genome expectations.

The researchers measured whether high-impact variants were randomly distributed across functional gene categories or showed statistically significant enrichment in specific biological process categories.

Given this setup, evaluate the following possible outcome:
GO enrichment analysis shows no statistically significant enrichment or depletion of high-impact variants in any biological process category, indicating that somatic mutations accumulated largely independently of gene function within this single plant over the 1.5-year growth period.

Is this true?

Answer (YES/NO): YES